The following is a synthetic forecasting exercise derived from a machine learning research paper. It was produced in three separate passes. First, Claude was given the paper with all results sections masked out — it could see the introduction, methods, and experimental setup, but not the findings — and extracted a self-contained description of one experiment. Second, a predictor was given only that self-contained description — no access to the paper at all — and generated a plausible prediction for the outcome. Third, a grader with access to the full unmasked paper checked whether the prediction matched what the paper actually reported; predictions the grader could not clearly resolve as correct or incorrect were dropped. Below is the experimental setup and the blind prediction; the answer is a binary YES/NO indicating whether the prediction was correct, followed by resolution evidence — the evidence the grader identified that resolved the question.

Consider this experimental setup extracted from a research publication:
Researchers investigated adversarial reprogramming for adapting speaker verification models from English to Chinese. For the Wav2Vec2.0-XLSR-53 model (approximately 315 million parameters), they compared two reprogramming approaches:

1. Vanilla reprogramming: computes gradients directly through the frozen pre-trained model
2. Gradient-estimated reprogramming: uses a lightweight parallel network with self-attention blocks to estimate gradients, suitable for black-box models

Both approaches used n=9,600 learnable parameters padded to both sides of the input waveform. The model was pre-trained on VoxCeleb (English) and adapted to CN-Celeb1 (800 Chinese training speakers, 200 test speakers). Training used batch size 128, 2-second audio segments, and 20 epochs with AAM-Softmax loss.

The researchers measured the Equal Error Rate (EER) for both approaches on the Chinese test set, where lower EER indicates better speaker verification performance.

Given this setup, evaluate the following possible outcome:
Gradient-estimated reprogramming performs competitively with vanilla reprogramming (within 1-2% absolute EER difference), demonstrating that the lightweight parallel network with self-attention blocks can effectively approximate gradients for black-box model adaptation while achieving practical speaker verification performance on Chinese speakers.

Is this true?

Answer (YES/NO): YES